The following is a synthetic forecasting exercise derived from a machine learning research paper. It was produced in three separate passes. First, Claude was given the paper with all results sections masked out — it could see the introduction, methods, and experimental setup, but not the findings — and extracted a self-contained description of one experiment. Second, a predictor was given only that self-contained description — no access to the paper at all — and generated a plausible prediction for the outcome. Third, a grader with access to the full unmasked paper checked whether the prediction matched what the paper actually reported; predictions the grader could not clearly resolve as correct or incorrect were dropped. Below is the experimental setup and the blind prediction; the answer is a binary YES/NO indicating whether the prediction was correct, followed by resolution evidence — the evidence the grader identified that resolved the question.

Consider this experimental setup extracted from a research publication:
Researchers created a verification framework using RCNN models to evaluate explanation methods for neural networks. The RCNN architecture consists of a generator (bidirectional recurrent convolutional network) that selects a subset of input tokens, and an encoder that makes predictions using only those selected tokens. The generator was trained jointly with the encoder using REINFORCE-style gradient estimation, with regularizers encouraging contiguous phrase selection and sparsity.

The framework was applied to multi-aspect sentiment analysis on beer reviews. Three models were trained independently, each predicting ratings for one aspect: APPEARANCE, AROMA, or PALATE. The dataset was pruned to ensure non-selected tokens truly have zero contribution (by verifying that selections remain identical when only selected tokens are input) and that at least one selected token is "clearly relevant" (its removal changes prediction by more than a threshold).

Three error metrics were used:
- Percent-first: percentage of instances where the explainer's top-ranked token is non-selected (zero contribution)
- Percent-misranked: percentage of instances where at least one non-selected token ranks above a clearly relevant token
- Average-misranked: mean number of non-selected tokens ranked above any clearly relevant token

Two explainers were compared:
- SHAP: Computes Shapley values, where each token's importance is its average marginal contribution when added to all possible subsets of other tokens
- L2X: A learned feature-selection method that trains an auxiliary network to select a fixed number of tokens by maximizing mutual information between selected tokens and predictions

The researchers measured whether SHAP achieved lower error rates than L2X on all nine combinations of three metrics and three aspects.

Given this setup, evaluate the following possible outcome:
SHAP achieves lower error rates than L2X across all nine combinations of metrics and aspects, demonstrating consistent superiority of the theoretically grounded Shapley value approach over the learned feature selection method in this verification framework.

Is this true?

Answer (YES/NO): NO